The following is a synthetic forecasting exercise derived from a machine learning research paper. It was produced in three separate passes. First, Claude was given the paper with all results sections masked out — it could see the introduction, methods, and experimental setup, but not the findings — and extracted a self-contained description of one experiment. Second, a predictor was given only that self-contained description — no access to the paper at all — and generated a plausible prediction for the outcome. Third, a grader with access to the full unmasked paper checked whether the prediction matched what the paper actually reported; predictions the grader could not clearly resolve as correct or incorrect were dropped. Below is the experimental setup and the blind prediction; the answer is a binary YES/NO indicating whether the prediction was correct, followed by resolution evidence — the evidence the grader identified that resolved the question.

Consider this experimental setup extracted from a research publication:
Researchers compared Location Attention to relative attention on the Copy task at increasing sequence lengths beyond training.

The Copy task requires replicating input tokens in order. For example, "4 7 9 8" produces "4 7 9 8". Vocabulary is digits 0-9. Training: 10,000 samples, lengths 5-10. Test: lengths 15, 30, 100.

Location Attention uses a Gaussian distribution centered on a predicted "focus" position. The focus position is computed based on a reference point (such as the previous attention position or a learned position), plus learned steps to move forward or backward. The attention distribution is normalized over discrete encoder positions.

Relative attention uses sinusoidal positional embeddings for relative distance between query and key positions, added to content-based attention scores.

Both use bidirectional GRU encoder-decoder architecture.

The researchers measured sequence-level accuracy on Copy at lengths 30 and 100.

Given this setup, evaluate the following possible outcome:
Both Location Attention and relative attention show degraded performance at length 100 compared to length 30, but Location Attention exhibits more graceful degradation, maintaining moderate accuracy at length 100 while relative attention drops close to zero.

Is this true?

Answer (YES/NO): NO